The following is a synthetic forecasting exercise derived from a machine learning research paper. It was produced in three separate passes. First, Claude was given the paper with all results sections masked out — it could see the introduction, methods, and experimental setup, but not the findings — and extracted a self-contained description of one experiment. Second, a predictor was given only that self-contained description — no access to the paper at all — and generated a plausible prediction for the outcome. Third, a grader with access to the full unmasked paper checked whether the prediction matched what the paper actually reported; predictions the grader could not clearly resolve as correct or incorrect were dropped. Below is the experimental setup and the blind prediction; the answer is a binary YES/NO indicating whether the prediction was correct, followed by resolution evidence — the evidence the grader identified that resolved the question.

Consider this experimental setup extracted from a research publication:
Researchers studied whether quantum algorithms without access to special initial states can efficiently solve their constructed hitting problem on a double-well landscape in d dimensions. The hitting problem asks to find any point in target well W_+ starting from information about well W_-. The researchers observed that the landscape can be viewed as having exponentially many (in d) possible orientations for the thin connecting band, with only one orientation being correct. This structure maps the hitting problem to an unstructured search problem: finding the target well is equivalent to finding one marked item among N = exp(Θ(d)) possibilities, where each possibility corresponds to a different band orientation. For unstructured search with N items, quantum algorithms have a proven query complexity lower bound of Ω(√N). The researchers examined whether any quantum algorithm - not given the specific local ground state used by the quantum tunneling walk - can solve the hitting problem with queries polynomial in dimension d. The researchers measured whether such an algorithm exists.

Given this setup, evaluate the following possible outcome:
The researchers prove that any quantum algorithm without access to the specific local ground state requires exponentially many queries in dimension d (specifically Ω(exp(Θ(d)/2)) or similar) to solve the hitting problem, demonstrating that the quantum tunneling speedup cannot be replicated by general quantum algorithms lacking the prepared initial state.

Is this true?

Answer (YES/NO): YES